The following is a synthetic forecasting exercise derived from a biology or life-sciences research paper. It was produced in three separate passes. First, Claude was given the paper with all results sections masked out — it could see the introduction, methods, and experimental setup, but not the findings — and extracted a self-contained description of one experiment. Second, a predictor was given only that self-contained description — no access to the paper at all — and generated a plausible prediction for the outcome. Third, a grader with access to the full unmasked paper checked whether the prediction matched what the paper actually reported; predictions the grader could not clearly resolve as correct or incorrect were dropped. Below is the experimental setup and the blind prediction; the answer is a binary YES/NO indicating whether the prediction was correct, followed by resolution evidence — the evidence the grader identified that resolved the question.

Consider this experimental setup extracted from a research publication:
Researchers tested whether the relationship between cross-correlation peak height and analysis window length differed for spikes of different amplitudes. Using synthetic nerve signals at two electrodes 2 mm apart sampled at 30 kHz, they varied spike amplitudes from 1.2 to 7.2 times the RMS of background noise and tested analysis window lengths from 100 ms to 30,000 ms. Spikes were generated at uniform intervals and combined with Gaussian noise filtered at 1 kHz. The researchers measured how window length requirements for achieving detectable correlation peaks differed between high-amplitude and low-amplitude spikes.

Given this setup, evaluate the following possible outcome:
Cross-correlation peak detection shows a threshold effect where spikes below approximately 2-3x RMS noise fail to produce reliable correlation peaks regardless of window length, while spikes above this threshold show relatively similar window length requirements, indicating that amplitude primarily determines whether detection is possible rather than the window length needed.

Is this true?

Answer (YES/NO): NO